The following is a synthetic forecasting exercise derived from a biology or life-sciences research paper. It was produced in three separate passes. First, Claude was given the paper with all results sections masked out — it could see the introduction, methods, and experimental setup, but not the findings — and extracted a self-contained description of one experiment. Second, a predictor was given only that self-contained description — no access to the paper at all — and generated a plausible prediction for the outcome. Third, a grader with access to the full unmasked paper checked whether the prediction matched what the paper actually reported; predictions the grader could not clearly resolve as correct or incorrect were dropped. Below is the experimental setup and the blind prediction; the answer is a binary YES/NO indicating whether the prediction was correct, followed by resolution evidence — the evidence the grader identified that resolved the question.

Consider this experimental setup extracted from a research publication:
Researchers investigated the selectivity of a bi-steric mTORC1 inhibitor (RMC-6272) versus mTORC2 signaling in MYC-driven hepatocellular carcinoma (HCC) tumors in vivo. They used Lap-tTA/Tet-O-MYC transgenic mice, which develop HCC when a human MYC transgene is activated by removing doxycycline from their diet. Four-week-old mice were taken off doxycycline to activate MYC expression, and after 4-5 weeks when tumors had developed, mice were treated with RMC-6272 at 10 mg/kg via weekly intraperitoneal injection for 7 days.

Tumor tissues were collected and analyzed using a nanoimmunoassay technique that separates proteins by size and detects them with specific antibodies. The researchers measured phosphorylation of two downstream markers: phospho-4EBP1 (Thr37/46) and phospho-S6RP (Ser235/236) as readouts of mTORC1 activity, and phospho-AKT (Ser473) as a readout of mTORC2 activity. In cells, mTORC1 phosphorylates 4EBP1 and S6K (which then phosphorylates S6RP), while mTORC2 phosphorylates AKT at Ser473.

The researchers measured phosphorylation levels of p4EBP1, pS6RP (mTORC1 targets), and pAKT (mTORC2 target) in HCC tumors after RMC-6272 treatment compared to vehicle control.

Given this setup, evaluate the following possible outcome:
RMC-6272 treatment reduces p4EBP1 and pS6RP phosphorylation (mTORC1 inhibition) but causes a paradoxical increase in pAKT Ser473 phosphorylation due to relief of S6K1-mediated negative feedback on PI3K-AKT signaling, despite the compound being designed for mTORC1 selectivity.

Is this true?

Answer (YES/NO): NO